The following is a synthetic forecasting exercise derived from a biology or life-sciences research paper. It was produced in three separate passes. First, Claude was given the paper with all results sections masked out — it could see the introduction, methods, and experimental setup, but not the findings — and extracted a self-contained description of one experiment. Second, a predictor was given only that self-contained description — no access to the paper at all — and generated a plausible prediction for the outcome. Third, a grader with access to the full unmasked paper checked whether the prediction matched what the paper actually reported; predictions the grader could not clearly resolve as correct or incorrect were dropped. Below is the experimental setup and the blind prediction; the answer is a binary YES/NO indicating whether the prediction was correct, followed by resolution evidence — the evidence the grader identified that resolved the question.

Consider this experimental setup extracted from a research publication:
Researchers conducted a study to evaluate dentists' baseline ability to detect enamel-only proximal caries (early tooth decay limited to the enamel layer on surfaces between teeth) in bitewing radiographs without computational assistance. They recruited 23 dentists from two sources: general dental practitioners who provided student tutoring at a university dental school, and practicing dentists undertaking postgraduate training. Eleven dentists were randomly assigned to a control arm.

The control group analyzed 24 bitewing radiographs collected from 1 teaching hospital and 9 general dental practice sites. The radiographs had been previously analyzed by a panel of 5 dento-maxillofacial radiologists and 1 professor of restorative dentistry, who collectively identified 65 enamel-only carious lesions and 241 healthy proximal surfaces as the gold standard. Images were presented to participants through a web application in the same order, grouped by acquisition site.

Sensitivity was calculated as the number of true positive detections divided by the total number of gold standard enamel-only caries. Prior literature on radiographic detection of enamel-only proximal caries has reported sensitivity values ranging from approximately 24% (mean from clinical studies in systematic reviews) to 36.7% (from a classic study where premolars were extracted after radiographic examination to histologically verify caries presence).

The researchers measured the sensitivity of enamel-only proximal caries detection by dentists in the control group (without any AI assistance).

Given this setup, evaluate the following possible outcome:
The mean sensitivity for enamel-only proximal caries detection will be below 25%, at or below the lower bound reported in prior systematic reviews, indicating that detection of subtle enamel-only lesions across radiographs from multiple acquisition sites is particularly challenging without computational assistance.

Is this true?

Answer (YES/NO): NO